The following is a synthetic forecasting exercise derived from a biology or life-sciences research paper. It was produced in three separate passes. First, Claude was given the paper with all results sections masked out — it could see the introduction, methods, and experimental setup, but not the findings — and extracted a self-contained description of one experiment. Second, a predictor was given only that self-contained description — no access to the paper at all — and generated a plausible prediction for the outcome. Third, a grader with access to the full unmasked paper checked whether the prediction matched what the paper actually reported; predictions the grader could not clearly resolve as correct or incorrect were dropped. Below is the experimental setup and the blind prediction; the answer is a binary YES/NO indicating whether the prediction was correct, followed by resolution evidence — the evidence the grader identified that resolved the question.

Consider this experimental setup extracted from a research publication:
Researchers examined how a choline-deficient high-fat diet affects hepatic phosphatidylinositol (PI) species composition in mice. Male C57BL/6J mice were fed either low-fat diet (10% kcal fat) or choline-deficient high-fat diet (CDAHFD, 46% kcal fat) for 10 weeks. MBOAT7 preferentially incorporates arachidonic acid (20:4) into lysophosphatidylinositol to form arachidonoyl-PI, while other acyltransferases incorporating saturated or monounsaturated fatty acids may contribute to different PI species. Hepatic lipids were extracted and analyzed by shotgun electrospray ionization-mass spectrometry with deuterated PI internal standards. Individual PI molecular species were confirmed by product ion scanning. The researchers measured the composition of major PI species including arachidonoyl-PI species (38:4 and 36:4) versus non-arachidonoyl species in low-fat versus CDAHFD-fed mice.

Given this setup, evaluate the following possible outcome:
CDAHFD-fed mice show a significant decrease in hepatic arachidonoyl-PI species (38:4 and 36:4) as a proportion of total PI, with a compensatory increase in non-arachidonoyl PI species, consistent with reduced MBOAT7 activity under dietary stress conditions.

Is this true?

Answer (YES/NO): NO